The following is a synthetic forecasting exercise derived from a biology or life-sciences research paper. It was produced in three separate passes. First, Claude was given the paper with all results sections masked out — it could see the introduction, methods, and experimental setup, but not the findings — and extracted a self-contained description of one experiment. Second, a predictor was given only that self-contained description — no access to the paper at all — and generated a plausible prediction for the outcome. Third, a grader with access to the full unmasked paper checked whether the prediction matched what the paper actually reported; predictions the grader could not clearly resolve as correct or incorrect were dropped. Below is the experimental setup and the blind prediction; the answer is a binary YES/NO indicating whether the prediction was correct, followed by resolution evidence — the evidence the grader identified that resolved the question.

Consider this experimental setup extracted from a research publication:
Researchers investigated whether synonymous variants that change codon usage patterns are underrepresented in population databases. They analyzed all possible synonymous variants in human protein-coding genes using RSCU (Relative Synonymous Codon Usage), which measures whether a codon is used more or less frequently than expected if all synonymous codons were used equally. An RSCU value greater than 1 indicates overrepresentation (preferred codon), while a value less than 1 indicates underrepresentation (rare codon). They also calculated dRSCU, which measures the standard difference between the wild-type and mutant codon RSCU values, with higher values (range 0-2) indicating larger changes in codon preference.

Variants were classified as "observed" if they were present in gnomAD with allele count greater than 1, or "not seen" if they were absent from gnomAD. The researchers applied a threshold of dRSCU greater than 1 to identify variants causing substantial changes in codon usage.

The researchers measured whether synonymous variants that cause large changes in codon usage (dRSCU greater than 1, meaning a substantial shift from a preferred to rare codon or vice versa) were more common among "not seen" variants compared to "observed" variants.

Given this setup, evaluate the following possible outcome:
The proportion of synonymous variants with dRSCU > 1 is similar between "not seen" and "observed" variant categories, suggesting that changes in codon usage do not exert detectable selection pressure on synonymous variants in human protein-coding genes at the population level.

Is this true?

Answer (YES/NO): NO